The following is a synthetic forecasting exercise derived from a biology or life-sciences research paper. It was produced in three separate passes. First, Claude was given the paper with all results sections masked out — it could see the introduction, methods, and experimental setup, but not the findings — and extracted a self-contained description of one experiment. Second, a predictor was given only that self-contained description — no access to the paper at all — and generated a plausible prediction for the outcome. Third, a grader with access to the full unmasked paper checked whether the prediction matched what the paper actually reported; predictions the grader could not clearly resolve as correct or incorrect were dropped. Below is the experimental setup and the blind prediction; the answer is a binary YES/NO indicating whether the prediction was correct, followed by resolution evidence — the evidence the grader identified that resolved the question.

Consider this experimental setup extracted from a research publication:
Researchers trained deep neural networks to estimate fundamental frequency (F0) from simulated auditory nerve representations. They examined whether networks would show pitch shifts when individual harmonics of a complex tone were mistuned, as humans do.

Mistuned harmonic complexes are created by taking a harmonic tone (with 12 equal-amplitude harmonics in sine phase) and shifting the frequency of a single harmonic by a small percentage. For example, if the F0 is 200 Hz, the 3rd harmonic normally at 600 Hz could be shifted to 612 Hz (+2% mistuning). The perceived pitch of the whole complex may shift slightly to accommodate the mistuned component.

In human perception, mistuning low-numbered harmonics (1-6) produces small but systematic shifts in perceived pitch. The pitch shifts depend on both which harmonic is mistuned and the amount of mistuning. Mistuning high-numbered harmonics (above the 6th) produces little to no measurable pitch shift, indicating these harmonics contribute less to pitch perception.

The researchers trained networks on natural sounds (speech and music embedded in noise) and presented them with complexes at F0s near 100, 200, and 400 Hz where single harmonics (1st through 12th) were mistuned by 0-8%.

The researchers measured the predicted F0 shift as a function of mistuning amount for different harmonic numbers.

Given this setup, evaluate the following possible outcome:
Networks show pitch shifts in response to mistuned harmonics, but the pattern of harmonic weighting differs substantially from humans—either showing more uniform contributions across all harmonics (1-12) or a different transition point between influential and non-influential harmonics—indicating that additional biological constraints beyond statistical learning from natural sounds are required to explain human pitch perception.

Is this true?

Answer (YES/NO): NO